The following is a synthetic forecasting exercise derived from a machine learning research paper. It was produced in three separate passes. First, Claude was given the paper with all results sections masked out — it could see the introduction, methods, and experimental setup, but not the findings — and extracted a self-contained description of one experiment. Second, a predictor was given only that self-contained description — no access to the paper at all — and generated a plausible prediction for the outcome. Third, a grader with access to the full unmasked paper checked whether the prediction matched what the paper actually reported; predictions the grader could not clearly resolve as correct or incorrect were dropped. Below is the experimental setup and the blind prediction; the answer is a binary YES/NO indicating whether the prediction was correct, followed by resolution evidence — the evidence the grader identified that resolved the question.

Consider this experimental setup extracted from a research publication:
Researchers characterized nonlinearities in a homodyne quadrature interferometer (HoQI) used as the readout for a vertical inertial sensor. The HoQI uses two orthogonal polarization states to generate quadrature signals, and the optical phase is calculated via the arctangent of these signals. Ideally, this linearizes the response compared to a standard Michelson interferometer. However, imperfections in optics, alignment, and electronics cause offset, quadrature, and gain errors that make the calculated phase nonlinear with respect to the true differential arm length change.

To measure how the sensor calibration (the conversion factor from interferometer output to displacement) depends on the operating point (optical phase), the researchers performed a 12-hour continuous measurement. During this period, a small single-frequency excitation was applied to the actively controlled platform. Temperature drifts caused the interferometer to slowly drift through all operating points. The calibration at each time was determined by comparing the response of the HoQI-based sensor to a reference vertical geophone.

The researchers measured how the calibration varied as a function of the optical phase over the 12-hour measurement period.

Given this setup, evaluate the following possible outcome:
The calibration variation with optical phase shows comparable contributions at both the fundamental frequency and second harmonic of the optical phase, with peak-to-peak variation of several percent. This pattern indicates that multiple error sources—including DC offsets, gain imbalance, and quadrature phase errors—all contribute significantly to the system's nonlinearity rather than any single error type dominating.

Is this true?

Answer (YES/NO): NO